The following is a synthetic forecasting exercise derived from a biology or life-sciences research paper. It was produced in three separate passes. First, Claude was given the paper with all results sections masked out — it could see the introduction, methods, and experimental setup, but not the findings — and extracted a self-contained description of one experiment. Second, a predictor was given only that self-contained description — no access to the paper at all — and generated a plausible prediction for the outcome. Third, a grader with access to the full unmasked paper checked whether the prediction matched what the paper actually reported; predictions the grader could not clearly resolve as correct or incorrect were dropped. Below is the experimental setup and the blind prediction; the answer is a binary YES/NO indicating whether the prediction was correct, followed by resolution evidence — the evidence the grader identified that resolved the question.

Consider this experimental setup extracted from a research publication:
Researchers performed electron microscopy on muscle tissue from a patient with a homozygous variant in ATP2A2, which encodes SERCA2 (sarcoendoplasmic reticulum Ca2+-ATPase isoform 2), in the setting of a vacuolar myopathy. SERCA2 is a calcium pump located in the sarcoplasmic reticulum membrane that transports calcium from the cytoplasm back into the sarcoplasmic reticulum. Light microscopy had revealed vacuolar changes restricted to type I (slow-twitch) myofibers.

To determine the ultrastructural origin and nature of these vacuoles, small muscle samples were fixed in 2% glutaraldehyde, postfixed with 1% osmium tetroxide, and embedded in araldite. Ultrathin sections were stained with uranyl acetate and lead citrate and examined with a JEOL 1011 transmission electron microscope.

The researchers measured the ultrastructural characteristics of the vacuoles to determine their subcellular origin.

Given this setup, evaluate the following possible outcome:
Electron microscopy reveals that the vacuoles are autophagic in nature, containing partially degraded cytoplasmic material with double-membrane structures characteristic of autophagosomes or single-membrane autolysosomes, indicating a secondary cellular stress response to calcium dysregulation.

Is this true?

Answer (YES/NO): NO